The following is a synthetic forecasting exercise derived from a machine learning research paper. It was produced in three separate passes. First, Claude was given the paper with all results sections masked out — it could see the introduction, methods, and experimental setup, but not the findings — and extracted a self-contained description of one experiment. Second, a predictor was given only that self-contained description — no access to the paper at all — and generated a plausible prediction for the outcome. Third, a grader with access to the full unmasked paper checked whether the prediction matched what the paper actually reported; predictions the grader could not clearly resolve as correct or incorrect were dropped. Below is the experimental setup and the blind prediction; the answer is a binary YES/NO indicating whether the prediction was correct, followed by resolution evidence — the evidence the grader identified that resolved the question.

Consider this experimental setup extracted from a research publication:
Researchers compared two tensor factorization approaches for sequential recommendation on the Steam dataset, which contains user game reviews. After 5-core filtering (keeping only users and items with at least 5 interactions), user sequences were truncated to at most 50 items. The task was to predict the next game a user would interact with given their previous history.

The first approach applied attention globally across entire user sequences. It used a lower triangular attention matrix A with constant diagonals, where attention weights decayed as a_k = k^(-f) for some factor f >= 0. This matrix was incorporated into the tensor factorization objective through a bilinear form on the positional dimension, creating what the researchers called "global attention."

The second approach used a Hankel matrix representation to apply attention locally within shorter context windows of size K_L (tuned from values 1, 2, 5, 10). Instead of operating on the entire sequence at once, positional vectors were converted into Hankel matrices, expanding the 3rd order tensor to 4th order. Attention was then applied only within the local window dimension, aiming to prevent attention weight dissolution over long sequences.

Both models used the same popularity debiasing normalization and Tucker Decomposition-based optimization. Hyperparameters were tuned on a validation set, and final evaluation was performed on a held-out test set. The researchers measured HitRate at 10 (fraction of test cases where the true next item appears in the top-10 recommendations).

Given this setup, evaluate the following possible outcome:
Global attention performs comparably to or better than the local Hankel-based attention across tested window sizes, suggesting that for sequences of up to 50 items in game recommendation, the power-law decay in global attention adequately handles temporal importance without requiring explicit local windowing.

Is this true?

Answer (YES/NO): NO